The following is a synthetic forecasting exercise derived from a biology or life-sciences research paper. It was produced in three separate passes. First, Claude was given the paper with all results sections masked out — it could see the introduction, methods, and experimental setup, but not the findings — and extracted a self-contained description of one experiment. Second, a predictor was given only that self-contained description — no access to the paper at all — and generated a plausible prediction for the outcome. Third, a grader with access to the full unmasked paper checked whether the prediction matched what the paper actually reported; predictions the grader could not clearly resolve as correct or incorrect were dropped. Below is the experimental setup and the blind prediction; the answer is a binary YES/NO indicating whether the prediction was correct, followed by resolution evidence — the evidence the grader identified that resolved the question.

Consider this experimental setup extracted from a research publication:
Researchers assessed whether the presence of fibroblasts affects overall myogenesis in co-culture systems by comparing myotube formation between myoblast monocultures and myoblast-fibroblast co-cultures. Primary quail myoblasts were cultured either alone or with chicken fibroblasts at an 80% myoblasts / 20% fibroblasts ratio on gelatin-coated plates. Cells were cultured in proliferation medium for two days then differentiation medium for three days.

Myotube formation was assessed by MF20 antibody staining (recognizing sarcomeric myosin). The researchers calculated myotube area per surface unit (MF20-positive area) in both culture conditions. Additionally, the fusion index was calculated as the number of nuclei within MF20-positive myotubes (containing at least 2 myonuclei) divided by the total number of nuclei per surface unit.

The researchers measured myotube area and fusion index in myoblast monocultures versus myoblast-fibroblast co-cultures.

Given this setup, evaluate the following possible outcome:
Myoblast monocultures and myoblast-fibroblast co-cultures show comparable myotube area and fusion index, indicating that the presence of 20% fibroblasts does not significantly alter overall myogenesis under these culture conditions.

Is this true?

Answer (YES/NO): NO